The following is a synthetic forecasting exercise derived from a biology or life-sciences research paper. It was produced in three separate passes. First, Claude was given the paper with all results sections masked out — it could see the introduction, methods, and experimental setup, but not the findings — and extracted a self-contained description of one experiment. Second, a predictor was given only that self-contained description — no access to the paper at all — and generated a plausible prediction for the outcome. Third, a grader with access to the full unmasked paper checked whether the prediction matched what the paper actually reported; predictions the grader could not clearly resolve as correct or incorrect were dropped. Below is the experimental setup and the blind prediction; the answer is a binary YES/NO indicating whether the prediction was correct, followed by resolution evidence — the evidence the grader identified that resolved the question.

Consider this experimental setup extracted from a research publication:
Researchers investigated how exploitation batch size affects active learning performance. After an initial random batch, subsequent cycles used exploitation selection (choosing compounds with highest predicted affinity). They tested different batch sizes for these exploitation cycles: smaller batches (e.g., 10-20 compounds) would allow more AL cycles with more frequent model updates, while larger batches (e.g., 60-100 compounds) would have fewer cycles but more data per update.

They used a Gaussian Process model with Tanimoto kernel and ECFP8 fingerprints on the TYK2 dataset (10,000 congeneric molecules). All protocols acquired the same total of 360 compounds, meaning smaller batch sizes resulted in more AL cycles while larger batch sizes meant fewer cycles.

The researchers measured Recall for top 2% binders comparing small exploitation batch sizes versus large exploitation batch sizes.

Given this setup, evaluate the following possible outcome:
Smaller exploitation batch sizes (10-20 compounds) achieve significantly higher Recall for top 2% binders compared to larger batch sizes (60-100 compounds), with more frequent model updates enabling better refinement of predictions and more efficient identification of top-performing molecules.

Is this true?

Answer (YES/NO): YES